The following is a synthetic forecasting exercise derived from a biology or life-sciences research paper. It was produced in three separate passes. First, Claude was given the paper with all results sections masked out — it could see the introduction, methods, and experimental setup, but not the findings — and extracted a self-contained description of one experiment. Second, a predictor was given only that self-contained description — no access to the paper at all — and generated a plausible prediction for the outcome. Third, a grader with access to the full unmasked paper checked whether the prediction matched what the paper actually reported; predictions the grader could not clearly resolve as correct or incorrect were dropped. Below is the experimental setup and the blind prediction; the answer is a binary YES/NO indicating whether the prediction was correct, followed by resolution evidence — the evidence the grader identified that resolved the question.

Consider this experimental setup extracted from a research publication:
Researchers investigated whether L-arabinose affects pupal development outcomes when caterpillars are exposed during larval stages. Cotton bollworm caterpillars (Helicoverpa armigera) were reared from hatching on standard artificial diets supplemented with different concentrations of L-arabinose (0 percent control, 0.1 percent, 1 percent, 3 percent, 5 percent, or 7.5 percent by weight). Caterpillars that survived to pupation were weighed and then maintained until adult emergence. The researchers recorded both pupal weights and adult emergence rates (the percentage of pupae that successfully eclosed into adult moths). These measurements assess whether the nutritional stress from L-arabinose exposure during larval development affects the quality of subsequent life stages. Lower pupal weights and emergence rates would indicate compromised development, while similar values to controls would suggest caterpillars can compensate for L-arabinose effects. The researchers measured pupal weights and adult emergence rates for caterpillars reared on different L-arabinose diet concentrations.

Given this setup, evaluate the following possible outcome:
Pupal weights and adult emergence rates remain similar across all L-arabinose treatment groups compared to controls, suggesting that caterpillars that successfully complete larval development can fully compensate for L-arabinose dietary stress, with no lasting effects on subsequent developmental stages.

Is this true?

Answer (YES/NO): NO